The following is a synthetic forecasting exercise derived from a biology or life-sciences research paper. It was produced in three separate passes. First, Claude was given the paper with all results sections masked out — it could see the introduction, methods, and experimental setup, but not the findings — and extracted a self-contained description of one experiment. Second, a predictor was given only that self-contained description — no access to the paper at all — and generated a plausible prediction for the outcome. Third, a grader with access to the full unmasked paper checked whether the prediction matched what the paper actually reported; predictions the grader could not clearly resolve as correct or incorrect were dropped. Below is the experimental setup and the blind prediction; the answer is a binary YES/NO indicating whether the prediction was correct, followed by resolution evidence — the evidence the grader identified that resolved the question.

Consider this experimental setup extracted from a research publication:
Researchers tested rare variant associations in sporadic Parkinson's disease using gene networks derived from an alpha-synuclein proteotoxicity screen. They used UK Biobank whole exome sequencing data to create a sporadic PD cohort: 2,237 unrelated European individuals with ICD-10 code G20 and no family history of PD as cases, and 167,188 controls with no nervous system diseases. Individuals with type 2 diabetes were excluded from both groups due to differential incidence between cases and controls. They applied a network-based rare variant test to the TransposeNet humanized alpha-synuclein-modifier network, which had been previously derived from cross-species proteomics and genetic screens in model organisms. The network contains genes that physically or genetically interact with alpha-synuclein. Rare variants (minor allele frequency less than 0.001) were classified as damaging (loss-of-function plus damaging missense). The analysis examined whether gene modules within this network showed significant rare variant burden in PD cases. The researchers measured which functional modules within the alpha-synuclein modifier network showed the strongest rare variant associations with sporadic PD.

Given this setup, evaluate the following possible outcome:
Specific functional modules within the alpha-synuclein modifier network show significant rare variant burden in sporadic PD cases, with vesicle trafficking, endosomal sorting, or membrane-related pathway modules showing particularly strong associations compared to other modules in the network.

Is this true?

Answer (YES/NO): YES